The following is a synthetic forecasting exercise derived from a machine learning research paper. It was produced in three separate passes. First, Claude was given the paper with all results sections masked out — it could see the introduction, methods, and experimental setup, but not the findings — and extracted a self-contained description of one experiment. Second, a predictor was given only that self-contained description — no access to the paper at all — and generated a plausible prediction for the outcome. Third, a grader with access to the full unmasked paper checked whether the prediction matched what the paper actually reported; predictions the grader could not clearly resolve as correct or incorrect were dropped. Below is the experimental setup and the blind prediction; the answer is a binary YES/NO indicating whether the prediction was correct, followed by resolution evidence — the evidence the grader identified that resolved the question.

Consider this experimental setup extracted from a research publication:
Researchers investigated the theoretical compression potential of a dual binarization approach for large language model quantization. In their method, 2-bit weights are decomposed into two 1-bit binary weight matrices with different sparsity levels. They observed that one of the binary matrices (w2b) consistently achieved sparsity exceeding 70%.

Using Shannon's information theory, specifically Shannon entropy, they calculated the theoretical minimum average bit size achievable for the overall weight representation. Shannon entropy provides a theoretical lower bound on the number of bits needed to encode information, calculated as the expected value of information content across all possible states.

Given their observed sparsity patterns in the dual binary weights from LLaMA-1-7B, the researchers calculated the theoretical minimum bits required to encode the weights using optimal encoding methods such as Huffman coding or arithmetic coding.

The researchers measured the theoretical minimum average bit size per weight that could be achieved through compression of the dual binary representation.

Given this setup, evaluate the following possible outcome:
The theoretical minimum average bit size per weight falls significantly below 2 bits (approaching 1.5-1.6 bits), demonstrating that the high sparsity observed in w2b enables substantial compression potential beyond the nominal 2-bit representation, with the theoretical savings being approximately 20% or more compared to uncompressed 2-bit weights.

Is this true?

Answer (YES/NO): NO